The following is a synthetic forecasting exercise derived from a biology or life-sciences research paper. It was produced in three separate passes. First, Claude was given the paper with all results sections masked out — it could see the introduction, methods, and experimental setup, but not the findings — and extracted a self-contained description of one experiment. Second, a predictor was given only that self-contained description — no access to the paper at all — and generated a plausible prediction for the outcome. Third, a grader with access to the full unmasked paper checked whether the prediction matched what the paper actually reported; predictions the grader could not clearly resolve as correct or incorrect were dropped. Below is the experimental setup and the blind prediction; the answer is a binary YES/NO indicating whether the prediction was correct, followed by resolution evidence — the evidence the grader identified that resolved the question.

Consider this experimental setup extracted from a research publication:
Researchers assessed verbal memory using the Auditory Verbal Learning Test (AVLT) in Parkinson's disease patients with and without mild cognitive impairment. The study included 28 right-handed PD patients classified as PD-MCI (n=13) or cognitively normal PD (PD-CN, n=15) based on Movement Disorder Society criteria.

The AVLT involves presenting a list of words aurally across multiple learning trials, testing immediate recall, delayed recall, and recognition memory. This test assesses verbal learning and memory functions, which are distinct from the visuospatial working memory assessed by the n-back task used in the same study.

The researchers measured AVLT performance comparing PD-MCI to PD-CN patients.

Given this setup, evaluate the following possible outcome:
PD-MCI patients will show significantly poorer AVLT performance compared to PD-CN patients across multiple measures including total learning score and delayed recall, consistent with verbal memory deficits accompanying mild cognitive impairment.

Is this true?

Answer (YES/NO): NO